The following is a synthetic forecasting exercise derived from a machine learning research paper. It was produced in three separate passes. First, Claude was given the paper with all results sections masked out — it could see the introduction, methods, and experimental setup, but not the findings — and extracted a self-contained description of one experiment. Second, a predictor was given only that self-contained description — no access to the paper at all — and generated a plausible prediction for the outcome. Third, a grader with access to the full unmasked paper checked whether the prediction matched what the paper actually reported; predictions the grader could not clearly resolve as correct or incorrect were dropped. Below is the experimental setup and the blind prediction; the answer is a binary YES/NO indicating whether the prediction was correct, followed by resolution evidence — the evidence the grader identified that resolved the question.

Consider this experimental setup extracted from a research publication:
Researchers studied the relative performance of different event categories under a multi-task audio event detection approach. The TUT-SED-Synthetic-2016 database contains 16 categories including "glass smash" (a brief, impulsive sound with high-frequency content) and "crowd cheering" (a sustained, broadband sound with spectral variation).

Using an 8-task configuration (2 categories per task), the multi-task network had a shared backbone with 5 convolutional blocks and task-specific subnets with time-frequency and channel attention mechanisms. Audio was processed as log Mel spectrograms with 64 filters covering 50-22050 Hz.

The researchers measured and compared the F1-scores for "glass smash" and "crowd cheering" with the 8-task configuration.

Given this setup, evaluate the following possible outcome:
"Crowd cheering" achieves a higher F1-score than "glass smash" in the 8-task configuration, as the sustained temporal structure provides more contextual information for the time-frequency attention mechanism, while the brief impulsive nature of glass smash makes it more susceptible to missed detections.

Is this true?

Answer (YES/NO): NO